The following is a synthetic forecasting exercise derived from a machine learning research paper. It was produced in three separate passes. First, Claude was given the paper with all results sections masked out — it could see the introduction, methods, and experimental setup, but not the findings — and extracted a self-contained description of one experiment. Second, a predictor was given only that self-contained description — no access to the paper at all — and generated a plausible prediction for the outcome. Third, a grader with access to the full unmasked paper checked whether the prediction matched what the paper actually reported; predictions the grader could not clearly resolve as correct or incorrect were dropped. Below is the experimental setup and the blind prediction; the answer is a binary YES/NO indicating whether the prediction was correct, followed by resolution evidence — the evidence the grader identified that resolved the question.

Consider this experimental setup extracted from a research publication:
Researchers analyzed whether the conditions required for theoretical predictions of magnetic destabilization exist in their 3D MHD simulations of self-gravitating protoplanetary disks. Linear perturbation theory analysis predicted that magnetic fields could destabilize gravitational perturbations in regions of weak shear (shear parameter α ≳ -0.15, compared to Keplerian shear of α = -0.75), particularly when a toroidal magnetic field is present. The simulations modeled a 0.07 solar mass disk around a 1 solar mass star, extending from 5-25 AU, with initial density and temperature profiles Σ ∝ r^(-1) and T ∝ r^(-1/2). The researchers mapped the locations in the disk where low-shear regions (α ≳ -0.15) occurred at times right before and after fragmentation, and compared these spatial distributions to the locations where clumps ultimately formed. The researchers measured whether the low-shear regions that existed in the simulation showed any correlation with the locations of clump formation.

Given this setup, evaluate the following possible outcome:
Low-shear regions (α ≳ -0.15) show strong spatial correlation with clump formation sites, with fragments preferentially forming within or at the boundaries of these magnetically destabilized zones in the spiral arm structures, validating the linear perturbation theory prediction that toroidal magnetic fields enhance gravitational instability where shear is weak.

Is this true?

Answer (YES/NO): YES